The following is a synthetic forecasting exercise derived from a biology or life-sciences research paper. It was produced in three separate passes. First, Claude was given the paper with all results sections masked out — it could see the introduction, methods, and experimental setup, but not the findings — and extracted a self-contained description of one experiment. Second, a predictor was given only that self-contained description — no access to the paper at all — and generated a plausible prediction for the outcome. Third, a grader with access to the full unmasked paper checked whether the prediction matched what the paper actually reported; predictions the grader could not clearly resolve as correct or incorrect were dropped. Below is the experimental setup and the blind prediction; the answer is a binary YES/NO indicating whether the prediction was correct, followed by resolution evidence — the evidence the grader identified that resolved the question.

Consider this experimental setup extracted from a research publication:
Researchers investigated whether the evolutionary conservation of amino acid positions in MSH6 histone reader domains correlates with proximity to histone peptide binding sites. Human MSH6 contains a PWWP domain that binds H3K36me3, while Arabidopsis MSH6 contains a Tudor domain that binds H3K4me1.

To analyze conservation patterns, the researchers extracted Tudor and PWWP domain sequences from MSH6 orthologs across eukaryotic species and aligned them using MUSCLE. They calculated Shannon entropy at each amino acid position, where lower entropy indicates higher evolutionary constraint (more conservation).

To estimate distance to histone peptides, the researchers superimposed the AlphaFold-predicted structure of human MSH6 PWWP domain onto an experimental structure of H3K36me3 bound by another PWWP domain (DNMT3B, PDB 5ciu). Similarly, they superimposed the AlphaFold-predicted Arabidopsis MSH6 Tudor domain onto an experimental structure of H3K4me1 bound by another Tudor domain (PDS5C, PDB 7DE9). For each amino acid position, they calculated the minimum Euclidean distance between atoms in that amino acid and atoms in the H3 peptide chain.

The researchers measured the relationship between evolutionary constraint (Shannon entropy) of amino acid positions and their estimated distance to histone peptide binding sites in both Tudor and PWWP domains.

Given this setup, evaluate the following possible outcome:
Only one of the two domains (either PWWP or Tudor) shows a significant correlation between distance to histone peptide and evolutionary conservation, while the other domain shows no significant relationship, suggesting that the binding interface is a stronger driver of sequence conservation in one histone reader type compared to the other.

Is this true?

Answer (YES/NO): NO